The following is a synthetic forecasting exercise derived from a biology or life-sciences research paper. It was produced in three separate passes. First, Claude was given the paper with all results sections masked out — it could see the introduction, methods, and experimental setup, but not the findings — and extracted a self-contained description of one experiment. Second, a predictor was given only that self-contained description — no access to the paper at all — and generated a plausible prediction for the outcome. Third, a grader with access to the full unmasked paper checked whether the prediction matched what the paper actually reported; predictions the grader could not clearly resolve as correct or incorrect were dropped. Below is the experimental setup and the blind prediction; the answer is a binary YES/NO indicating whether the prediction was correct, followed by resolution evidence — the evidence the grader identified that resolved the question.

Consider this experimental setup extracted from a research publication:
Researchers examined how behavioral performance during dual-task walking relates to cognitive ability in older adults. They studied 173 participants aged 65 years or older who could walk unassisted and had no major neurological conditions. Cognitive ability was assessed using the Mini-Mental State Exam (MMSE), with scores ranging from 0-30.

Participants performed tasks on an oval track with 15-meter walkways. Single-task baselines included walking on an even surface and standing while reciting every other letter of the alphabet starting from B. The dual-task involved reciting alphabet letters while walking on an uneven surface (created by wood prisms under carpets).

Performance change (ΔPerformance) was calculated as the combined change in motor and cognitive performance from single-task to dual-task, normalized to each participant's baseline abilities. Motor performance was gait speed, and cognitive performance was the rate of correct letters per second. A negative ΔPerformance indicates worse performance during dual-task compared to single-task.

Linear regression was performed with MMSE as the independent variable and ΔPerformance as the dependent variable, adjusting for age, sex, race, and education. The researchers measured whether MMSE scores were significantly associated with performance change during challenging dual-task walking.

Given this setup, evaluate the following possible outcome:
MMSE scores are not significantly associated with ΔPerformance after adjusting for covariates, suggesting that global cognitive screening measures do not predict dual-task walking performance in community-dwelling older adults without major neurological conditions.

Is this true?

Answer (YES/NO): YES